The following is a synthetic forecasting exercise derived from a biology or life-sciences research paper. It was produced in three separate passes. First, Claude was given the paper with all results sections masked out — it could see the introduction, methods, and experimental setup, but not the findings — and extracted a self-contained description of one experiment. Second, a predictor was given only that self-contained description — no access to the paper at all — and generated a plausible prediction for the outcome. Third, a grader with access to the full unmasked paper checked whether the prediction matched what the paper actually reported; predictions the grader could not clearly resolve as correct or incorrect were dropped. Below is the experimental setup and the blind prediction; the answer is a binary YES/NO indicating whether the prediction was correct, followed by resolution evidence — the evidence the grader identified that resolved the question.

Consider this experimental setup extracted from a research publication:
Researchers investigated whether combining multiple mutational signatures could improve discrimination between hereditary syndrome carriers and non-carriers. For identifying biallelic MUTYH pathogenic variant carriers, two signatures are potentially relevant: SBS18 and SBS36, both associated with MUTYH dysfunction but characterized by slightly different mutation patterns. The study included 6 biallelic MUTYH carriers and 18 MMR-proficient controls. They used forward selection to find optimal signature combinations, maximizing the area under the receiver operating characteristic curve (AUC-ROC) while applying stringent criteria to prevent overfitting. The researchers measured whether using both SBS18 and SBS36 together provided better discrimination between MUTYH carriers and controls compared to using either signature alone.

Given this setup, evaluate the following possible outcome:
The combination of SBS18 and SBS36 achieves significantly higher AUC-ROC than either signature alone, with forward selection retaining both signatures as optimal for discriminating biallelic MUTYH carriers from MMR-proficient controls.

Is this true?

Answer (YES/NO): YES